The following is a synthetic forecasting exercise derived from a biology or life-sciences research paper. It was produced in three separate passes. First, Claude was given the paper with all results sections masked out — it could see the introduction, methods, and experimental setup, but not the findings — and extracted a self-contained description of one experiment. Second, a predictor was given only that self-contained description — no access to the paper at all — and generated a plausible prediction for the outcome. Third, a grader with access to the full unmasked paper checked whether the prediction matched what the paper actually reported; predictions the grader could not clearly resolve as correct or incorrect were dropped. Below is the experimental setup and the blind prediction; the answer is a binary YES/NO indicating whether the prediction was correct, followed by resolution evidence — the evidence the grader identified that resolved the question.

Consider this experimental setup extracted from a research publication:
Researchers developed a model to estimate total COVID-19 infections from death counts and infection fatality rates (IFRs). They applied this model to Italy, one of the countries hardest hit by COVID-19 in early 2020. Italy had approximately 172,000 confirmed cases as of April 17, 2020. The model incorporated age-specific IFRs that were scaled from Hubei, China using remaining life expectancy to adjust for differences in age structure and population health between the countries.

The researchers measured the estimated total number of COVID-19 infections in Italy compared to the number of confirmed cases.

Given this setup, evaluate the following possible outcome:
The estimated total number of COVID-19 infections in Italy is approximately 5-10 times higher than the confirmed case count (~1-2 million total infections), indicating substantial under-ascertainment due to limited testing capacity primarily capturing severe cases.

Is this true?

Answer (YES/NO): YES